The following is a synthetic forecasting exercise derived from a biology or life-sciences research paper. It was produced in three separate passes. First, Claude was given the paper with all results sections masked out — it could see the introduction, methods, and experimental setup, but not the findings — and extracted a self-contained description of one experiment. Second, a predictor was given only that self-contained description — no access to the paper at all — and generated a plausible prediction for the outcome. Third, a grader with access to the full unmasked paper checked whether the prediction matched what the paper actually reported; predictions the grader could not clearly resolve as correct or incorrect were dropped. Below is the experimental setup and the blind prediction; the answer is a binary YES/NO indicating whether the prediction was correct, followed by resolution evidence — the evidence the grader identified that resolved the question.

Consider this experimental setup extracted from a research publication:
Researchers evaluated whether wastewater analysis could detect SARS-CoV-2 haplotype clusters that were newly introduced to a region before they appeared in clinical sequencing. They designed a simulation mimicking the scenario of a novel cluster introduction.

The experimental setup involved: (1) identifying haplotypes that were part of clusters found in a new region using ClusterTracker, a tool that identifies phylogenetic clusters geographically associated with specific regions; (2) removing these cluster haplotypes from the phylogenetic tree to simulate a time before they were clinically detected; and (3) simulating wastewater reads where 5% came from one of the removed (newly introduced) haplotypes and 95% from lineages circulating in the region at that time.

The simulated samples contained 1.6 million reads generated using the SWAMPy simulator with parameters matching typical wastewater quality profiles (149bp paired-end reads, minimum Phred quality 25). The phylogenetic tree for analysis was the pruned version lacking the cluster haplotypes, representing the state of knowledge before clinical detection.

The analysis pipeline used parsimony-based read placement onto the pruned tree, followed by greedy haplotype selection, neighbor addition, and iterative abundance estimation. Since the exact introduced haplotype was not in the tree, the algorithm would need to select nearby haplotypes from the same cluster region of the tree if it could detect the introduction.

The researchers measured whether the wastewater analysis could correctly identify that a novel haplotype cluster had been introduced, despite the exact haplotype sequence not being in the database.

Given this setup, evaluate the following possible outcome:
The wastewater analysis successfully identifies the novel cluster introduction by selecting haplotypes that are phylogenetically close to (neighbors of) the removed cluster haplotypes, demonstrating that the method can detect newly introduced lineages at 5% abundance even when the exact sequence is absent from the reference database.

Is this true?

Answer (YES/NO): YES